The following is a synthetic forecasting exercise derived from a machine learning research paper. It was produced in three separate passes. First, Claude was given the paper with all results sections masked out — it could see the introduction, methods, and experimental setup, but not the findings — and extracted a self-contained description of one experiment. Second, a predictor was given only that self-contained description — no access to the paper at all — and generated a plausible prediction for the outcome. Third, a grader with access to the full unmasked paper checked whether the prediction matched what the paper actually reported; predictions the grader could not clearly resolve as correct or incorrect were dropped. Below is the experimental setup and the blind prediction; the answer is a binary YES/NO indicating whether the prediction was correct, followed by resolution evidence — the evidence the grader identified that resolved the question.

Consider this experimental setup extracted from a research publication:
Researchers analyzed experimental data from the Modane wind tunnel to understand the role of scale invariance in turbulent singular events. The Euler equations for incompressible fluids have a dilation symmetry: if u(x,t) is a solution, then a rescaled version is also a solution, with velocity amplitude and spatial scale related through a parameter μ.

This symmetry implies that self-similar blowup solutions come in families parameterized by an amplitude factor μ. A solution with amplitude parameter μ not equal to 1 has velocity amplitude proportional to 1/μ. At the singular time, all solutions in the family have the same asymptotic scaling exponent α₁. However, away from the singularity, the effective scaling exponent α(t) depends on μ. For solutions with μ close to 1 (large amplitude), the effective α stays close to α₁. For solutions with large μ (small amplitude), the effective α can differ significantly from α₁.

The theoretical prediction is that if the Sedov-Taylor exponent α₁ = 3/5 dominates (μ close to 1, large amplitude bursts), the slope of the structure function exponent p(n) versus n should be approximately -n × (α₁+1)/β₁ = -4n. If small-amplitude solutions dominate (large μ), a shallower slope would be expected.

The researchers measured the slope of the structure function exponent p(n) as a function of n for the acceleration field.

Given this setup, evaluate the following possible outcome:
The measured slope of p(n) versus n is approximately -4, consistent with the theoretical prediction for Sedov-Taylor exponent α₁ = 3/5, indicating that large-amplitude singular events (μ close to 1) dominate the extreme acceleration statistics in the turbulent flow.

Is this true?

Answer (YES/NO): NO